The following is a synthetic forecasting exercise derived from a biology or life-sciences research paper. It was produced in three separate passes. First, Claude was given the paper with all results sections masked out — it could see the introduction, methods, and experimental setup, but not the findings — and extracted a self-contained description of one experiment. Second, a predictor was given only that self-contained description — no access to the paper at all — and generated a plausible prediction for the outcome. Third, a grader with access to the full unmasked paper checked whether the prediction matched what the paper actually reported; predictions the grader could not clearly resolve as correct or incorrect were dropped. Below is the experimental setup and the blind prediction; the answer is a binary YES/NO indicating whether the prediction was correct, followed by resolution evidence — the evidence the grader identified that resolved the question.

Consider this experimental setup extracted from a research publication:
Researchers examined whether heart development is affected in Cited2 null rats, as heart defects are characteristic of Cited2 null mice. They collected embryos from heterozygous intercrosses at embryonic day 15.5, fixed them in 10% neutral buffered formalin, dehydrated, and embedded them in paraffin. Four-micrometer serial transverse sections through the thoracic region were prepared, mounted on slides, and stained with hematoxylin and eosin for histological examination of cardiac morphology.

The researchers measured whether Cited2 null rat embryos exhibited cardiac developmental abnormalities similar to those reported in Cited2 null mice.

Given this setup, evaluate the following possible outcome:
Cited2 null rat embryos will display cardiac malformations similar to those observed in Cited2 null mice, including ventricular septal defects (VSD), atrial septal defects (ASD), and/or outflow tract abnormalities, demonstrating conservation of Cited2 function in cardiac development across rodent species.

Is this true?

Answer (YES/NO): YES